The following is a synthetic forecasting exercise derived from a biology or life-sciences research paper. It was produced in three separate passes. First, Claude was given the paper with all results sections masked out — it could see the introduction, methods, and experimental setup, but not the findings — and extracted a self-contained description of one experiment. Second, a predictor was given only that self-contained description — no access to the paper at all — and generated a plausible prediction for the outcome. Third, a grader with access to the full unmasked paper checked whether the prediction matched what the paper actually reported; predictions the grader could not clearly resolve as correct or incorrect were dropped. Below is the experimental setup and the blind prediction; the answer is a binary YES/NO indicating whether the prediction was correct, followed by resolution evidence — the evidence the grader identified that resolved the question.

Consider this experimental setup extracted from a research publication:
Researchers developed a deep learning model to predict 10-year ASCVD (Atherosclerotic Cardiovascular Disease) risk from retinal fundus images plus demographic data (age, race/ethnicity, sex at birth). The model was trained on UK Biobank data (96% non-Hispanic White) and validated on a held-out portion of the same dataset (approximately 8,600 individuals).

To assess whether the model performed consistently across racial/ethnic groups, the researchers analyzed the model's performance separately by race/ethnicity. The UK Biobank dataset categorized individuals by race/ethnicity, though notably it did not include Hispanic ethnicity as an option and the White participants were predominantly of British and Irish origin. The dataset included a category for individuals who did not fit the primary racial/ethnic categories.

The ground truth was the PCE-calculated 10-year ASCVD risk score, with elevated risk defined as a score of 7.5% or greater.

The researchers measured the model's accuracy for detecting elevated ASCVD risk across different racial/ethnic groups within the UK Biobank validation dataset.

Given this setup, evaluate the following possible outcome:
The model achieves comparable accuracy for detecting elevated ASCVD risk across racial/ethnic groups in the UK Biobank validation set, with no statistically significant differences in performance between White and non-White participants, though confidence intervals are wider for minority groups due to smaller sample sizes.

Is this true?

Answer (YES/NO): NO